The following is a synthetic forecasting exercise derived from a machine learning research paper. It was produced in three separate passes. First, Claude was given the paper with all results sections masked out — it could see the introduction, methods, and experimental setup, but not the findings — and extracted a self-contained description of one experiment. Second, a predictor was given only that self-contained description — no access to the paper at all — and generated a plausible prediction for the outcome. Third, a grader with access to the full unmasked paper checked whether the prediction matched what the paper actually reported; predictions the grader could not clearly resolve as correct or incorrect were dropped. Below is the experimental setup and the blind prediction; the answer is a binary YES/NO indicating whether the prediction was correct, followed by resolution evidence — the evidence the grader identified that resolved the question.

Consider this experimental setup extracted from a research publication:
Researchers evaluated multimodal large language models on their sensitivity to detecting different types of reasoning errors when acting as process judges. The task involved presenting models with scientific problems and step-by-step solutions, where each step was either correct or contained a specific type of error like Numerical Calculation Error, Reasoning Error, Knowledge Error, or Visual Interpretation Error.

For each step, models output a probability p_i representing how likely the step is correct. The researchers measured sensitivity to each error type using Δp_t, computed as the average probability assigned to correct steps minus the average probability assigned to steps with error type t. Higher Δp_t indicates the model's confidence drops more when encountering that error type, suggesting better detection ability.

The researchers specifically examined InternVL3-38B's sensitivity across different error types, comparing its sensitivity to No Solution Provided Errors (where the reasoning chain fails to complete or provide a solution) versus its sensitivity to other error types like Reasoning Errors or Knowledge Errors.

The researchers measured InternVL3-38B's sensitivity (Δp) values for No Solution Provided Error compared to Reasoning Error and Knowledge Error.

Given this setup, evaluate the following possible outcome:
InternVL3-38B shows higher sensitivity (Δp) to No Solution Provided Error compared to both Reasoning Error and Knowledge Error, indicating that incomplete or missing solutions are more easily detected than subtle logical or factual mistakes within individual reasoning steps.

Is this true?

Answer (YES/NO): YES